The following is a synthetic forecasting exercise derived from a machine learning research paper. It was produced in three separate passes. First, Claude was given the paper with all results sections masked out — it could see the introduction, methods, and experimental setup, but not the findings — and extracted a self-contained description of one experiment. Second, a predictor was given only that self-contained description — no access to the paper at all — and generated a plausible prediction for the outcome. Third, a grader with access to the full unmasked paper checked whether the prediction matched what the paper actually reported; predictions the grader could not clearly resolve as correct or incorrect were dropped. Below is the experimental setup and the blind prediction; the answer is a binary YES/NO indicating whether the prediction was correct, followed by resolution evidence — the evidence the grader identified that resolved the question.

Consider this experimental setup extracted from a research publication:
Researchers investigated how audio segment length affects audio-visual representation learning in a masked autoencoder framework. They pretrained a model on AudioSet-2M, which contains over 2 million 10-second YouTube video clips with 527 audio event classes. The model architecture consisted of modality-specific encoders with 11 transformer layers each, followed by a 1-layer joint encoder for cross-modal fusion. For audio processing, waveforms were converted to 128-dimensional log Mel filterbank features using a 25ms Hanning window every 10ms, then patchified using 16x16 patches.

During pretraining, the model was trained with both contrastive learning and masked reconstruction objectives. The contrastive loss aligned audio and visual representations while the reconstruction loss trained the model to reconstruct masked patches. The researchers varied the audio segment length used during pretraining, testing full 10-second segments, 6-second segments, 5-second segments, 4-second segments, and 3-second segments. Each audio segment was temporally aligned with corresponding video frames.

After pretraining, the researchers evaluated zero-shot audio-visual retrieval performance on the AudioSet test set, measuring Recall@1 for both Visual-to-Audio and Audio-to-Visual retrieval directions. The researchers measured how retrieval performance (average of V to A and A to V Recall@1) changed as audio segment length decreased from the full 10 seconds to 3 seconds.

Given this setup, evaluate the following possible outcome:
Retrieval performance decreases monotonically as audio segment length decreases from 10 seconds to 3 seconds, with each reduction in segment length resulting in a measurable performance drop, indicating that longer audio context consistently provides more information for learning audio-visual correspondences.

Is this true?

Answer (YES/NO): NO